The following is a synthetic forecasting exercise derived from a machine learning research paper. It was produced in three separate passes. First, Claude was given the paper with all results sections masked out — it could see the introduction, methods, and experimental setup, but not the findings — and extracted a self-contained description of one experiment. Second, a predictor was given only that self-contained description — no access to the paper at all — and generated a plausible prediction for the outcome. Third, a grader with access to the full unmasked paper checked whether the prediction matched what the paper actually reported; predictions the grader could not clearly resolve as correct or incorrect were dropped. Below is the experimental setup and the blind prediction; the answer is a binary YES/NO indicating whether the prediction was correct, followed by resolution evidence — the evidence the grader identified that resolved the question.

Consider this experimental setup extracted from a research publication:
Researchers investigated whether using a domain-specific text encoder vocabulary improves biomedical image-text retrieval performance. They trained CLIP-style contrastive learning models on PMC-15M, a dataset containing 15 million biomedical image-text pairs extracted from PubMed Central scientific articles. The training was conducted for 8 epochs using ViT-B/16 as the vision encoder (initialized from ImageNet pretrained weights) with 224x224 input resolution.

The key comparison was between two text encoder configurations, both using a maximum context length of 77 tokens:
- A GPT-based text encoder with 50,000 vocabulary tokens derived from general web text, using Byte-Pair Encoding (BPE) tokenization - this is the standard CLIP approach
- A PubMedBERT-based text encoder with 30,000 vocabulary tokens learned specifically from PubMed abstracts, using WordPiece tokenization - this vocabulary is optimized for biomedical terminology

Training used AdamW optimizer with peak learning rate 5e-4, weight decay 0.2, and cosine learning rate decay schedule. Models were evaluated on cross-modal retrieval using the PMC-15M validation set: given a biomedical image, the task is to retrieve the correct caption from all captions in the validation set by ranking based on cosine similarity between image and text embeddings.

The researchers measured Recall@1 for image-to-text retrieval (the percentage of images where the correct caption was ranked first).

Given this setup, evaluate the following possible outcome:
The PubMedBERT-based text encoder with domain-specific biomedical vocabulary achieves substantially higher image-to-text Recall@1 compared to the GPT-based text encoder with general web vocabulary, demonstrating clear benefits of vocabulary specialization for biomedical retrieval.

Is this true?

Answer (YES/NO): YES